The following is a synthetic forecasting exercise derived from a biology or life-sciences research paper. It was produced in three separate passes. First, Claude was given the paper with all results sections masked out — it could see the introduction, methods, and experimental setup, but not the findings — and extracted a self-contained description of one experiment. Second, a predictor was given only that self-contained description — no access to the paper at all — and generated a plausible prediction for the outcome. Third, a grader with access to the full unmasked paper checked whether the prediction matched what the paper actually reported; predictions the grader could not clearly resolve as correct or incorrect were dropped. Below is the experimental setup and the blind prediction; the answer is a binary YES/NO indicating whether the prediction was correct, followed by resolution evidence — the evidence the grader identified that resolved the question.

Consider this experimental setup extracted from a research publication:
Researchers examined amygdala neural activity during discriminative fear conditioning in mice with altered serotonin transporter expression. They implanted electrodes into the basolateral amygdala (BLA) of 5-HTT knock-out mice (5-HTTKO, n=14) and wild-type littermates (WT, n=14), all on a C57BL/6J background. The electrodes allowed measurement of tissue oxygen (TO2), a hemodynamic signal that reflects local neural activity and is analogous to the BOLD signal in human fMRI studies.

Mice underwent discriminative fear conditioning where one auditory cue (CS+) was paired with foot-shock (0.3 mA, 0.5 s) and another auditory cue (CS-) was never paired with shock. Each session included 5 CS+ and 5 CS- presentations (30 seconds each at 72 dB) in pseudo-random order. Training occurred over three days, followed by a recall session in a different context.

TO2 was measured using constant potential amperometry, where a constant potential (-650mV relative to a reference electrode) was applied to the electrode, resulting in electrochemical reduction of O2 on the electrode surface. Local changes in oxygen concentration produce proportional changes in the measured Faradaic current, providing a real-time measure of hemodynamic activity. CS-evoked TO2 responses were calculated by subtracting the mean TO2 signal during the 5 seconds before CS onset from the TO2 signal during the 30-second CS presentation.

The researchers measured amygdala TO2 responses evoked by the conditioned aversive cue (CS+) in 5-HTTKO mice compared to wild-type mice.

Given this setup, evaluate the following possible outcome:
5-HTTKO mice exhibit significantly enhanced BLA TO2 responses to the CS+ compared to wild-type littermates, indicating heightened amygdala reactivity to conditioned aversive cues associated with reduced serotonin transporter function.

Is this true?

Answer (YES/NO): YES